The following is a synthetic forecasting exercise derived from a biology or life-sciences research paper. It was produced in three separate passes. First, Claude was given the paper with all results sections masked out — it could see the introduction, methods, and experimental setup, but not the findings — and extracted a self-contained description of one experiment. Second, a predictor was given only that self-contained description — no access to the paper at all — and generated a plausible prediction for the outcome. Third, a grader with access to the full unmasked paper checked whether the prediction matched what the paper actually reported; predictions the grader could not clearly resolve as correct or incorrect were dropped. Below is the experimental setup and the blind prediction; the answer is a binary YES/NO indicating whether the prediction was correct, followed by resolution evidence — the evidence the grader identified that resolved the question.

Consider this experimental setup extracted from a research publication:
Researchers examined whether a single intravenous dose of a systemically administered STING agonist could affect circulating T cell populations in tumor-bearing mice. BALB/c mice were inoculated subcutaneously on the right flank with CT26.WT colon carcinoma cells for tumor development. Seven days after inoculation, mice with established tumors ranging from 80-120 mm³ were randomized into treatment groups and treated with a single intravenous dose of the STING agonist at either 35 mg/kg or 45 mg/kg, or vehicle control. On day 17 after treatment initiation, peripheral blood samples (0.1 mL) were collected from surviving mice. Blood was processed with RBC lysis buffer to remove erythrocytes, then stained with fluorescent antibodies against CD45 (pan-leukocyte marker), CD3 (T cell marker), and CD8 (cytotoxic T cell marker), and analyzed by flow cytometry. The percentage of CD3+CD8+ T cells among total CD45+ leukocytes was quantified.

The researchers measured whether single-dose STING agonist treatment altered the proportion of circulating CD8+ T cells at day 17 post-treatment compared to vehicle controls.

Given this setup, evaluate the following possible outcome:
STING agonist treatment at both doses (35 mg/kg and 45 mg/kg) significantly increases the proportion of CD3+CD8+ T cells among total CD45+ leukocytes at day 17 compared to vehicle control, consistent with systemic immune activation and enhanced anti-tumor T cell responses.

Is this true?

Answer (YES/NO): YES